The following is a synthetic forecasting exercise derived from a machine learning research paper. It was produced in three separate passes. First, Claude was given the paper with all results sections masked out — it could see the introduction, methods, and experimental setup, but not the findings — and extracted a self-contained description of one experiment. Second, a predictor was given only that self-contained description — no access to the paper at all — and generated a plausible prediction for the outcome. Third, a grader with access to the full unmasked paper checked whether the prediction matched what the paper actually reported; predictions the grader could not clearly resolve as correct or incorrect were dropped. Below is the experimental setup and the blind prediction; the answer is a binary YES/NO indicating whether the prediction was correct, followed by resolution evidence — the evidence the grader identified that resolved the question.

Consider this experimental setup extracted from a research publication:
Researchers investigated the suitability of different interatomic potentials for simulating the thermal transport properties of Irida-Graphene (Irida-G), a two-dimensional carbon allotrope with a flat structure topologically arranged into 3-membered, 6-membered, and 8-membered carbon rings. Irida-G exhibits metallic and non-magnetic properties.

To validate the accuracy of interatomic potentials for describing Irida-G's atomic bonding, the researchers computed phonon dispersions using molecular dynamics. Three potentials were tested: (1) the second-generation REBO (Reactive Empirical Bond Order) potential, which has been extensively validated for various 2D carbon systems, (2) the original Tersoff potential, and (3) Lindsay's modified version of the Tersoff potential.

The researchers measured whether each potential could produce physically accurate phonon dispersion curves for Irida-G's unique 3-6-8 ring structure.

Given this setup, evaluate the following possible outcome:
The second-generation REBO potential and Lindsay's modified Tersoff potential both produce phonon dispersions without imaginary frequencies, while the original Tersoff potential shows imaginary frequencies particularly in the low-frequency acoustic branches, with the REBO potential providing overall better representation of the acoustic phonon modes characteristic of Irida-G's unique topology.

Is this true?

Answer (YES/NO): NO